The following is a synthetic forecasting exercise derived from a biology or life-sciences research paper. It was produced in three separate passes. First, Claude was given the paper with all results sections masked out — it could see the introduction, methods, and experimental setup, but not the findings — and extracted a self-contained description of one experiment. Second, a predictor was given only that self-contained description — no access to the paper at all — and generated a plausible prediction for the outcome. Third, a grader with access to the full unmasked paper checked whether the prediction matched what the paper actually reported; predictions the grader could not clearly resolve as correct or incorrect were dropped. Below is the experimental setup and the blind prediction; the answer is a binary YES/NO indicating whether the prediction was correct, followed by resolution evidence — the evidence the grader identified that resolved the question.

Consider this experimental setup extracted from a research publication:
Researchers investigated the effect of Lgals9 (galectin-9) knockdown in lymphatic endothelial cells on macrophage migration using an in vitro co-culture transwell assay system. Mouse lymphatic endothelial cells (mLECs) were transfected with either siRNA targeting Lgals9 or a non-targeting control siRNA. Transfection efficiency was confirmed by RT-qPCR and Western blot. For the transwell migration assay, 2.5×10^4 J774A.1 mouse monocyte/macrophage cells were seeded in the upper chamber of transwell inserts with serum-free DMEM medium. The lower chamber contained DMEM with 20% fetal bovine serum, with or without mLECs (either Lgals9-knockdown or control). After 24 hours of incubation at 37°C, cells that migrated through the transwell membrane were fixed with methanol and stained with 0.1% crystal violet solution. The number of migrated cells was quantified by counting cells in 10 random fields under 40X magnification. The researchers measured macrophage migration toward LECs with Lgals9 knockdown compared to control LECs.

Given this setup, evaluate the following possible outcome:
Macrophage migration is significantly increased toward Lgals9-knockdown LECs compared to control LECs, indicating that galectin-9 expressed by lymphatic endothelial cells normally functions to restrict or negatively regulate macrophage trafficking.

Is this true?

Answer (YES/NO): NO